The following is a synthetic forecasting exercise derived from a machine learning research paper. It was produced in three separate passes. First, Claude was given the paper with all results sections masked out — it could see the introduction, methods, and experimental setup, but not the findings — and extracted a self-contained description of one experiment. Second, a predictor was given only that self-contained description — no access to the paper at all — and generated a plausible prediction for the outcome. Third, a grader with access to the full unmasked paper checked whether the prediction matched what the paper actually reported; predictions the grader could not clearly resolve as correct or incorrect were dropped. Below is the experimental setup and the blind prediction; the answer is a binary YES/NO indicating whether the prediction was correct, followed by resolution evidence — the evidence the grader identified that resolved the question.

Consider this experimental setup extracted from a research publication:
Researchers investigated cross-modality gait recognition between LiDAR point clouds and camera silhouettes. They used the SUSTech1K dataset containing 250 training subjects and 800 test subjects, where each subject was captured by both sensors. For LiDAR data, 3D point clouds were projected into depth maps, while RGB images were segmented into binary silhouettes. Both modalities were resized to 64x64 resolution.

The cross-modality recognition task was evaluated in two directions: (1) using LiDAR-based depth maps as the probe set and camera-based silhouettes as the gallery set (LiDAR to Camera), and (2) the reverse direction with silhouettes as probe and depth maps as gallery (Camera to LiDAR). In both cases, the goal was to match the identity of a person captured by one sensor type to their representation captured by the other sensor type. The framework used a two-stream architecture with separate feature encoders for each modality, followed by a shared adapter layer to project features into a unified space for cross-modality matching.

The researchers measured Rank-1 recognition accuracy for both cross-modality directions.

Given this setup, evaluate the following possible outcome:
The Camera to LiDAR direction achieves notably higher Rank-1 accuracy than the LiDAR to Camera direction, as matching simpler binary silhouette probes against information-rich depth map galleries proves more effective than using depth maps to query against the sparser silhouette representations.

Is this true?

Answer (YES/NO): NO